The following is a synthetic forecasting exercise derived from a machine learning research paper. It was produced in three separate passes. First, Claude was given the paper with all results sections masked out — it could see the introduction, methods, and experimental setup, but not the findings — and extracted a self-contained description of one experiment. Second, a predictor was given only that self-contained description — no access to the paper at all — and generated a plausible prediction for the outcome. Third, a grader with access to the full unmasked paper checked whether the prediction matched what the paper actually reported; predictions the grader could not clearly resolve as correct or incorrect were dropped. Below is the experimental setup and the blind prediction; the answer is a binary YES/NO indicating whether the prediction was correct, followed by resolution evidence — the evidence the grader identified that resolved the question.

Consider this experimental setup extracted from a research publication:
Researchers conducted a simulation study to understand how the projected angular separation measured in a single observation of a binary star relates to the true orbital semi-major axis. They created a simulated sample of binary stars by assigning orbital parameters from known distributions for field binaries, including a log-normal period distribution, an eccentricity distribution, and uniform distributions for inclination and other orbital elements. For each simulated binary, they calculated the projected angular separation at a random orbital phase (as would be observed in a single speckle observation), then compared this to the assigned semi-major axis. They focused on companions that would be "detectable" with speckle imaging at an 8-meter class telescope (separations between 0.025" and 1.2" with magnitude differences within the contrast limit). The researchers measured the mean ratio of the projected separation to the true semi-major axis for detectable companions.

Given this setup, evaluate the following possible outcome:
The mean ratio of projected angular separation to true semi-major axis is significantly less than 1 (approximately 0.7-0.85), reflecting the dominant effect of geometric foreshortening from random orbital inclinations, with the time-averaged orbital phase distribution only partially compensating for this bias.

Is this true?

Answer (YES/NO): NO